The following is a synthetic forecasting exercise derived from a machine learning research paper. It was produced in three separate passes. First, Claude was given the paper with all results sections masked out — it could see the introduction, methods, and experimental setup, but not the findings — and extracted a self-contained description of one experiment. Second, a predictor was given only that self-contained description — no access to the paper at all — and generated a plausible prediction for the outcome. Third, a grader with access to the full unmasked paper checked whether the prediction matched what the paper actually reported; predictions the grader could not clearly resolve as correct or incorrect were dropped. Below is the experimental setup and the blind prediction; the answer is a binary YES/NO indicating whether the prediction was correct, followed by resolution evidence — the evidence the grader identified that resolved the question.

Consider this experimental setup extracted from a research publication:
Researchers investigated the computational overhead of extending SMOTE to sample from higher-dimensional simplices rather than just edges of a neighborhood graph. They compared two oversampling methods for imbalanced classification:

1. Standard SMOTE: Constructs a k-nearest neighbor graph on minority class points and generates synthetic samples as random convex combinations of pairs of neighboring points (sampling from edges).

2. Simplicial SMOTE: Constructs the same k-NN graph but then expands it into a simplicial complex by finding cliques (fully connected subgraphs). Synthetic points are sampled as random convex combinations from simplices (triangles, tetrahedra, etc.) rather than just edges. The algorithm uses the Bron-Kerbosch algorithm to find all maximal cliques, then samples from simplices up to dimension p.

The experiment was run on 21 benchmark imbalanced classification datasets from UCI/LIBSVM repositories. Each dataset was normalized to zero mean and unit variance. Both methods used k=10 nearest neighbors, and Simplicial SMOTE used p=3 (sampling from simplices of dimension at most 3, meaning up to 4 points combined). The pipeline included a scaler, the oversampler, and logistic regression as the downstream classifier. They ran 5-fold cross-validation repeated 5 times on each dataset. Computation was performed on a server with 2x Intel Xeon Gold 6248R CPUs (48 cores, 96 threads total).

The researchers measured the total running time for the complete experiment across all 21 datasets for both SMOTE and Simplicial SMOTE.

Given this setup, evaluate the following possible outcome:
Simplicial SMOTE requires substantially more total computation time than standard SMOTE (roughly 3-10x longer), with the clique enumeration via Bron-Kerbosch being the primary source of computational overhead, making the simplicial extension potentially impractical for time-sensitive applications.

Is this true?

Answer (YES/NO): NO